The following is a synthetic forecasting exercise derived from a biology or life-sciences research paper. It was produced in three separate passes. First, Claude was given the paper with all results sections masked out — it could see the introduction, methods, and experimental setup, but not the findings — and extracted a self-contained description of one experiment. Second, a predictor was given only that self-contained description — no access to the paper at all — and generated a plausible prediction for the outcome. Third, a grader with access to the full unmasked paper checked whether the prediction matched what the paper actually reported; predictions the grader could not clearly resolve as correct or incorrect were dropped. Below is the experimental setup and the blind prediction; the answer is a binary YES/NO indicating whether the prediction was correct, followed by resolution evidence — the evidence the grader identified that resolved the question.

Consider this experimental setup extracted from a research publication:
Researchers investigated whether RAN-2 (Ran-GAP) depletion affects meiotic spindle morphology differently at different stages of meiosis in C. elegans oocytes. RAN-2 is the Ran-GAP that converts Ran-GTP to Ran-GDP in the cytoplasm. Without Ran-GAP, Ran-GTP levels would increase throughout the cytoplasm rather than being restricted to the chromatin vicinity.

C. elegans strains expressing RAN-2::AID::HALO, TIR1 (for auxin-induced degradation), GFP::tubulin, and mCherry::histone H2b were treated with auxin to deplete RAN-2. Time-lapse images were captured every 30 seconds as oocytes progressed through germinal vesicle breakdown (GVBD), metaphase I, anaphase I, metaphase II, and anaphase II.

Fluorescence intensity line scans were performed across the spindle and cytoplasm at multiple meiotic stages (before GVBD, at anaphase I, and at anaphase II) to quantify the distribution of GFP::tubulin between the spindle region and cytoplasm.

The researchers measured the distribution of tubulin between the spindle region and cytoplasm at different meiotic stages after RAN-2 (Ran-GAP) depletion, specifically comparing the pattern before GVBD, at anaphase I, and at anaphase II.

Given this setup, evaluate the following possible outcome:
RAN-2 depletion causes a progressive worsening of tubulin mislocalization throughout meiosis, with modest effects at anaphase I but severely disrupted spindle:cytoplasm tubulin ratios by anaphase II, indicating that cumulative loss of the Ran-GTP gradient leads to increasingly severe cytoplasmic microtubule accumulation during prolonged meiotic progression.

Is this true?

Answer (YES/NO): NO